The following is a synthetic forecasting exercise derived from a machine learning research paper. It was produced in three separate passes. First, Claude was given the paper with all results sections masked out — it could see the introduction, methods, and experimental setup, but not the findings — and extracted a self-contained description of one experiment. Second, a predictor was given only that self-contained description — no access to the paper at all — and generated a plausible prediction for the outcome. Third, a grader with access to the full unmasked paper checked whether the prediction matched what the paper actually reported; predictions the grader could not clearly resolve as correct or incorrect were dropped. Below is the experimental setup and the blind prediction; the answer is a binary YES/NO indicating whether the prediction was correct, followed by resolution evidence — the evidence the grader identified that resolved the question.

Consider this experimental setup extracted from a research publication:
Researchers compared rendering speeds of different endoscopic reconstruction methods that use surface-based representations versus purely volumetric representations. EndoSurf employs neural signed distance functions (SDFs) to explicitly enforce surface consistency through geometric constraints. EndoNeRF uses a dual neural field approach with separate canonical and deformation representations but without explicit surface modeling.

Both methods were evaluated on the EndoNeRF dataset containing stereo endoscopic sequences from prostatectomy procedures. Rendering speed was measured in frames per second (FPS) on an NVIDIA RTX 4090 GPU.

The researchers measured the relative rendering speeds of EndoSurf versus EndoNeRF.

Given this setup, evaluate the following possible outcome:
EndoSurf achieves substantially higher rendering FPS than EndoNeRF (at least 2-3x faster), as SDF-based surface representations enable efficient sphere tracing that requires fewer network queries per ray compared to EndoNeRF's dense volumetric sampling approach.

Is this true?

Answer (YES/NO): NO